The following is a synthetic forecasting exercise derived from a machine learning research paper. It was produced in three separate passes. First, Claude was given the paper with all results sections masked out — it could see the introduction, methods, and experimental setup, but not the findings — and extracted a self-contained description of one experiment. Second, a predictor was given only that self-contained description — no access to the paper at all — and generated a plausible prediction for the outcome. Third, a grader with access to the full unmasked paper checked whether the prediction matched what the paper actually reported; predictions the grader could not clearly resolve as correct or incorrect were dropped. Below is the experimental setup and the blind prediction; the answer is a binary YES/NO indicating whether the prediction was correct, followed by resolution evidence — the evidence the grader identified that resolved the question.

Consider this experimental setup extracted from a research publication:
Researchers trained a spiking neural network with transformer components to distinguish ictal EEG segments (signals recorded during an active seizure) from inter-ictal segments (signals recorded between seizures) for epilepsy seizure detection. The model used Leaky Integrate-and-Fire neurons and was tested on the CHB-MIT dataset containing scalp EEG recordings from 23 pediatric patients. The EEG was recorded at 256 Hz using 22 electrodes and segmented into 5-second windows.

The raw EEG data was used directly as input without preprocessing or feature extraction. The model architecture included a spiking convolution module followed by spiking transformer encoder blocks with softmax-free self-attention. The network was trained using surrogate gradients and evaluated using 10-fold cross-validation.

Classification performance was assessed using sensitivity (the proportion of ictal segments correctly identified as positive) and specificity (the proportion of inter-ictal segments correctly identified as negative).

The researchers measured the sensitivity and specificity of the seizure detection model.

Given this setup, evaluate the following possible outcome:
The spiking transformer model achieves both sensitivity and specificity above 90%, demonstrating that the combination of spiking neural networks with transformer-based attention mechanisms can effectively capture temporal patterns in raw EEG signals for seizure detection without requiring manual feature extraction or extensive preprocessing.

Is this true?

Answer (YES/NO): YES